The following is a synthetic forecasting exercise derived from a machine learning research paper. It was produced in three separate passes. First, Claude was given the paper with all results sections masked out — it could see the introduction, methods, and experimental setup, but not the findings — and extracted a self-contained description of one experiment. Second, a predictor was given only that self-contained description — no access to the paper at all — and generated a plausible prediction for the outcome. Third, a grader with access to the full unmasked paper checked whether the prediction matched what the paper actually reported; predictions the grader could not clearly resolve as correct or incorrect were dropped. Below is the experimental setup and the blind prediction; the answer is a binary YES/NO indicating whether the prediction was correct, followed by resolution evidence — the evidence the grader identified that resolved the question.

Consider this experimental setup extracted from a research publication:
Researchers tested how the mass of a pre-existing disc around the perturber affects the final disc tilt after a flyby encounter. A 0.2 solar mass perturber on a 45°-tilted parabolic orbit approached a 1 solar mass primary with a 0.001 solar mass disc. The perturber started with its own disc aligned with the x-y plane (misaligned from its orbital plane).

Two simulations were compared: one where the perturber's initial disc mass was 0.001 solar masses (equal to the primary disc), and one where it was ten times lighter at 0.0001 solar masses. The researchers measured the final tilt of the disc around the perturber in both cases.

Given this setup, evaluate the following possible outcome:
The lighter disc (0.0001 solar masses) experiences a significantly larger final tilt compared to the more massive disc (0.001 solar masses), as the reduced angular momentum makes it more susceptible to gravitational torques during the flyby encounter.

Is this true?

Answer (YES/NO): YES